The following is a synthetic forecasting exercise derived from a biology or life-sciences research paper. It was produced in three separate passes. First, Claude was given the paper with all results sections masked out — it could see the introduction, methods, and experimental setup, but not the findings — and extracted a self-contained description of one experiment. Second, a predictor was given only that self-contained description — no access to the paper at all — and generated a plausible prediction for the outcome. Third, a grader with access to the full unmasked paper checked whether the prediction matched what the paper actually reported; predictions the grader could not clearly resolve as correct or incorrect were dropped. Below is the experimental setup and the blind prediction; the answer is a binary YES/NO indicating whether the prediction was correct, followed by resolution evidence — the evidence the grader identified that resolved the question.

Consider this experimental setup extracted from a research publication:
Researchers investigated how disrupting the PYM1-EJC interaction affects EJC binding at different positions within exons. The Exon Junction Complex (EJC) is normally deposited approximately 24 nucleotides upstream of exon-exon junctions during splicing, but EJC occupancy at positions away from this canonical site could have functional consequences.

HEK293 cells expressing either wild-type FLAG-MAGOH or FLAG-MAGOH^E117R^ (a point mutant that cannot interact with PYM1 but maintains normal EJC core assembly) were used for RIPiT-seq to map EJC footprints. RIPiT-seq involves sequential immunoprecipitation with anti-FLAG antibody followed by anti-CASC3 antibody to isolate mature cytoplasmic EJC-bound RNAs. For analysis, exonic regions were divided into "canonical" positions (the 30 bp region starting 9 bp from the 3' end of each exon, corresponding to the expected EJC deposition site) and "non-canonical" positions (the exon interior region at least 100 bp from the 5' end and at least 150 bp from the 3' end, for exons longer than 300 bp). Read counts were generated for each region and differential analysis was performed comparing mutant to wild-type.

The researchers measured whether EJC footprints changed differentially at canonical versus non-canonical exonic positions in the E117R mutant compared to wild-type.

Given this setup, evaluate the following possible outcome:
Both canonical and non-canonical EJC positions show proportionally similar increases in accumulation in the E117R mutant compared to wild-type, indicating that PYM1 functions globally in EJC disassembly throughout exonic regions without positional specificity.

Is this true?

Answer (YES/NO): NO